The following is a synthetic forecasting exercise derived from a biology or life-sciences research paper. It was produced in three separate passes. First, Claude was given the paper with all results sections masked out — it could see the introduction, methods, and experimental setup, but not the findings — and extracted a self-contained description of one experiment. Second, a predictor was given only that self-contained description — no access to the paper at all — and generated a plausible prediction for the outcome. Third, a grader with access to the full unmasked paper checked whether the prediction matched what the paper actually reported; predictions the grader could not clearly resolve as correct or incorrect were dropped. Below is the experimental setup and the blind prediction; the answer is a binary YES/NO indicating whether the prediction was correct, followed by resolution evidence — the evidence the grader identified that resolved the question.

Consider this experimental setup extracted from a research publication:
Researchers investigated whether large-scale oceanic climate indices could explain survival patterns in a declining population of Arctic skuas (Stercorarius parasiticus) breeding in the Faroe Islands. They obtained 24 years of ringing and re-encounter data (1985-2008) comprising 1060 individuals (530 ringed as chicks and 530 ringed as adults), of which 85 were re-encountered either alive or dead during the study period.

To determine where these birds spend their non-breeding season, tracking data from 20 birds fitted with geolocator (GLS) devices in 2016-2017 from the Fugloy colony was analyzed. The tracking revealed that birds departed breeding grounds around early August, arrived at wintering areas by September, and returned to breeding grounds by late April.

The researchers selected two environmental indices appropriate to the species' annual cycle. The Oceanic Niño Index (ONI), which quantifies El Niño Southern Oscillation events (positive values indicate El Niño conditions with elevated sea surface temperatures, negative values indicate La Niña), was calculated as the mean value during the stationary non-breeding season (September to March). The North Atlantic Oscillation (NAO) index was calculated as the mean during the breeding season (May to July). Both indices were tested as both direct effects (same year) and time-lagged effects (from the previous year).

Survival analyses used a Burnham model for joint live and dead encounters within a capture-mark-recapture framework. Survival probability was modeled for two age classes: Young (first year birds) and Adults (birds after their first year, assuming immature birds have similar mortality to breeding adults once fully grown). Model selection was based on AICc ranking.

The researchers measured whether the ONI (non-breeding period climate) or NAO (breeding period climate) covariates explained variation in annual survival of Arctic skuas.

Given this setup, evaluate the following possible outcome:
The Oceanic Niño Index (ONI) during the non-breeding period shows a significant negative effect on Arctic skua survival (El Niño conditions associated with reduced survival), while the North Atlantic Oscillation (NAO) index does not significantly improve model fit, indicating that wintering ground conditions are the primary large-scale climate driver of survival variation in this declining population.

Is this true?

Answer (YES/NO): NO